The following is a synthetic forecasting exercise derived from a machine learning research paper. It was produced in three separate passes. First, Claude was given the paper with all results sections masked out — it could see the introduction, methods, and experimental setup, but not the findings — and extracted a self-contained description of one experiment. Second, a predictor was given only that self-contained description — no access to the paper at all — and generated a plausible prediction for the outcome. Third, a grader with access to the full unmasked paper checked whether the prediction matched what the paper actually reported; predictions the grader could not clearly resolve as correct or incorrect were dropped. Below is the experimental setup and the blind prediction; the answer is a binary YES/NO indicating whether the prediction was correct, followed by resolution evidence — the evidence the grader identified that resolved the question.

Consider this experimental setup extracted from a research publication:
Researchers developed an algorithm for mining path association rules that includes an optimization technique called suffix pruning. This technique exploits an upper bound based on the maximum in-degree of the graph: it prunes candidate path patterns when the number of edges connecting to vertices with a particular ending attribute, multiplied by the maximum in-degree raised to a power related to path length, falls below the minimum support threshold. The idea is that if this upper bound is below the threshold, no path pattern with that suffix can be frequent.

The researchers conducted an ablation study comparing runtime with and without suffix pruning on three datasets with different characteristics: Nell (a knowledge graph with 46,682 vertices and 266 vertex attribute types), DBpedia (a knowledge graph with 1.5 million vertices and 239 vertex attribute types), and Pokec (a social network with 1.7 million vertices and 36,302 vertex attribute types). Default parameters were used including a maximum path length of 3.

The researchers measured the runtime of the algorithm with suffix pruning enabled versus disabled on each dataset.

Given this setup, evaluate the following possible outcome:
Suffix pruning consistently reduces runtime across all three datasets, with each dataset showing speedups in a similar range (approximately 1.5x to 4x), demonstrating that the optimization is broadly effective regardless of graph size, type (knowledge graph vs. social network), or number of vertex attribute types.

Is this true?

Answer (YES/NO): NO